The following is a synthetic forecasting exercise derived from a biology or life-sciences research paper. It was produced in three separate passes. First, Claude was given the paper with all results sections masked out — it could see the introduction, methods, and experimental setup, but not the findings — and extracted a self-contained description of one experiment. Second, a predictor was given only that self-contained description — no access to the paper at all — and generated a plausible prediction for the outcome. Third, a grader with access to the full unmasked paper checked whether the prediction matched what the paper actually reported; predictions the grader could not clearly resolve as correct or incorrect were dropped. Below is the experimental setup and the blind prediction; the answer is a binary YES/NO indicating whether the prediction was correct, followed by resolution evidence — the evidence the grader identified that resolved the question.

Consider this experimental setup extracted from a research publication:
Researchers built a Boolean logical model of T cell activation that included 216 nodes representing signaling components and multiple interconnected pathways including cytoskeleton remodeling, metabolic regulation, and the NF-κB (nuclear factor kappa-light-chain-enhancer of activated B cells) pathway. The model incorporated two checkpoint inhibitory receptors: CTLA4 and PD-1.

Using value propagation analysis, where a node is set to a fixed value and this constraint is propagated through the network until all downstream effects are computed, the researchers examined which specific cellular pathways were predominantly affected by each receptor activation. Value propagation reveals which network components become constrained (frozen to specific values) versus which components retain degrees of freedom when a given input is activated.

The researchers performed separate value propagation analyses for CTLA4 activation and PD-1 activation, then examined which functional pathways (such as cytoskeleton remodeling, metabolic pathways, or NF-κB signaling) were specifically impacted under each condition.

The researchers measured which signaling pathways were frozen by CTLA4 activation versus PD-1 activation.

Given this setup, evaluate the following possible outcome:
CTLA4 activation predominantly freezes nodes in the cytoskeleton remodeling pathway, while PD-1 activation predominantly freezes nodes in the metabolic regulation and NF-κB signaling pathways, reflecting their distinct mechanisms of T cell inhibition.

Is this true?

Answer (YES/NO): NO